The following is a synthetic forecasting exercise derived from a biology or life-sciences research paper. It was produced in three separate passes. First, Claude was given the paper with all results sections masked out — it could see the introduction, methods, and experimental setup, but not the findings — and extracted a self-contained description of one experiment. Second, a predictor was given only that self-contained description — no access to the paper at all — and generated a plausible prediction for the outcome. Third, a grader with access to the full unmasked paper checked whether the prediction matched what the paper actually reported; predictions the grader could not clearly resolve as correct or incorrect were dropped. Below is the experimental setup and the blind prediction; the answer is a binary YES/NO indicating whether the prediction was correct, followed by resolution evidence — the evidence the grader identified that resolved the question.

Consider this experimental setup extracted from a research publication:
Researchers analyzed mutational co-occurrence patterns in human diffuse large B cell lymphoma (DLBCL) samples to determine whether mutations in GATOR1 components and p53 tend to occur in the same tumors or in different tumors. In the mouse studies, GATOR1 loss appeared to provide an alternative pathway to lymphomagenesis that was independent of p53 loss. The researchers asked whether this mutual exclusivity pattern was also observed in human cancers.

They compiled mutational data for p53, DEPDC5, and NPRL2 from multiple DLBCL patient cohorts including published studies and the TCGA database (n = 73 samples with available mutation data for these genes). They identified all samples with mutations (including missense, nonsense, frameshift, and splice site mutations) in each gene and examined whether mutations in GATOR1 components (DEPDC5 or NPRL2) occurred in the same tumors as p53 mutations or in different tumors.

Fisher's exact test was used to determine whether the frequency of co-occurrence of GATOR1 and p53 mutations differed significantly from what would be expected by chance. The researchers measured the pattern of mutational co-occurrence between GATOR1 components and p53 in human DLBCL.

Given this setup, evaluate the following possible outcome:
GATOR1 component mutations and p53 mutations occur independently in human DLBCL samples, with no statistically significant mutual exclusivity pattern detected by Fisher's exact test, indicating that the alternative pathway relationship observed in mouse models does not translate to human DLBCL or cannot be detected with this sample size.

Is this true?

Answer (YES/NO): NO